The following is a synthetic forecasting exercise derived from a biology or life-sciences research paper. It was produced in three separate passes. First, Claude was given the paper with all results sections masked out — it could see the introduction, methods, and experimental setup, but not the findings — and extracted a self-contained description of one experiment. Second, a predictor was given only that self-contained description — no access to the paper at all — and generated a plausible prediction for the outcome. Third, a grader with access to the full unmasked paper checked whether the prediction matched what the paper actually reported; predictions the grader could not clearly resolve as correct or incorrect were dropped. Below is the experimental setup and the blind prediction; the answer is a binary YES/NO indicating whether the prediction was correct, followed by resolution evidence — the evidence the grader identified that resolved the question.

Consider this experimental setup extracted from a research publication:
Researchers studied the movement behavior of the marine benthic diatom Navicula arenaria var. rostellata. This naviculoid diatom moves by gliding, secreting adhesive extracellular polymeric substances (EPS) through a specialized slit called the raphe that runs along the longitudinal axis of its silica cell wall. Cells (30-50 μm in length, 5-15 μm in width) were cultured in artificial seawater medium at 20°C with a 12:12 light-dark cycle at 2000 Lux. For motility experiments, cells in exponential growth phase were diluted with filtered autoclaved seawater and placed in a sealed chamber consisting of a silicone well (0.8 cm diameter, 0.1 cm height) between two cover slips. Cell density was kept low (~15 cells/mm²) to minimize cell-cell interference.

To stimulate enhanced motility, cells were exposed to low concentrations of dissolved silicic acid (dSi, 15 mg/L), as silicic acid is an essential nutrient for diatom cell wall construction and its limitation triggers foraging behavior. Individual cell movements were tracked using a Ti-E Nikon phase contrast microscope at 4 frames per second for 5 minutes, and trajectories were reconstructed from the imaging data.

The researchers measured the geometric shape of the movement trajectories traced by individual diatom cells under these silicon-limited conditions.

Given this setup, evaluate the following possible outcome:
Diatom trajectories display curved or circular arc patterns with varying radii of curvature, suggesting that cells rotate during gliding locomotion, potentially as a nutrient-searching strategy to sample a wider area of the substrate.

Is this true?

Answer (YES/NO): YES